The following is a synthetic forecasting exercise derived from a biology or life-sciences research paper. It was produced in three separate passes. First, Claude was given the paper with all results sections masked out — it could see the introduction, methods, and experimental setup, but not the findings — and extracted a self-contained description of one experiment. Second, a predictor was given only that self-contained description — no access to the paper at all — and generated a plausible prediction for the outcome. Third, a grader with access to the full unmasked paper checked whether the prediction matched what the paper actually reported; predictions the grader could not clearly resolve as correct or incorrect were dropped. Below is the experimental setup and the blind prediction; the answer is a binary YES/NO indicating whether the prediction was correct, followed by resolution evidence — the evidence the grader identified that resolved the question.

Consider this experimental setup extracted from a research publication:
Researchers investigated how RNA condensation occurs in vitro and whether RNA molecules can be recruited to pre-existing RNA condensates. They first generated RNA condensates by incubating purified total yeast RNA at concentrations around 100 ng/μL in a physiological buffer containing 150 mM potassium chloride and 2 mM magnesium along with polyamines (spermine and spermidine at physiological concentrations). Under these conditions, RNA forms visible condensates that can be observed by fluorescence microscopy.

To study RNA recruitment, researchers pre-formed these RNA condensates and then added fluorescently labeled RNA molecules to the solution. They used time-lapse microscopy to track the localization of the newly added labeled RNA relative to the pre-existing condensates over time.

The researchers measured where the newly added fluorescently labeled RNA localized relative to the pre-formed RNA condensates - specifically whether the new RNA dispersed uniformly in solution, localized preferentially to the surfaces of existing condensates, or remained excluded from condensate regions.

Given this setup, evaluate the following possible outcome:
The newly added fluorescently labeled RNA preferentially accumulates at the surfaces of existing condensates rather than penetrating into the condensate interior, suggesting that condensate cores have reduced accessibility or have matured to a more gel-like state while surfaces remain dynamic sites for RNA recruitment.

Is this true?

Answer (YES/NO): NO